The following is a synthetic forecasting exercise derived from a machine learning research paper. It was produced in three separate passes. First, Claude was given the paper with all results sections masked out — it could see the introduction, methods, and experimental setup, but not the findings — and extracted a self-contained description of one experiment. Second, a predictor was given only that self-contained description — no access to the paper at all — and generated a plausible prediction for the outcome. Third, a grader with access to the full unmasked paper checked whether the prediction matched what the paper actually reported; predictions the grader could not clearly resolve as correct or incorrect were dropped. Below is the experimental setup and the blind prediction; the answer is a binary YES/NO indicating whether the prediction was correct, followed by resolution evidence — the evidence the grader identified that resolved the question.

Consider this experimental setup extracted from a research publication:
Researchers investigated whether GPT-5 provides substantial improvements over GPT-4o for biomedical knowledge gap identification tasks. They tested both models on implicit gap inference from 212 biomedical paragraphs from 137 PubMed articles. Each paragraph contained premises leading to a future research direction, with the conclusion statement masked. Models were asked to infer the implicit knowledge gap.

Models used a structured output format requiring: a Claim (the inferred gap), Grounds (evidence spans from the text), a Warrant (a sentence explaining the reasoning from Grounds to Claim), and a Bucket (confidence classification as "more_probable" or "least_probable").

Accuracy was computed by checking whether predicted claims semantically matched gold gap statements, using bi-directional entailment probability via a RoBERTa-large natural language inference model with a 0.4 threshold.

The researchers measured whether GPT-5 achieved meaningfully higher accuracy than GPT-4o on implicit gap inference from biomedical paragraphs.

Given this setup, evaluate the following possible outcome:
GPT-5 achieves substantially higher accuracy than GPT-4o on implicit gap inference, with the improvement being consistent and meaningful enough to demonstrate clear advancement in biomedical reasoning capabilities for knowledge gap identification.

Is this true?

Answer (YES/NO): NO